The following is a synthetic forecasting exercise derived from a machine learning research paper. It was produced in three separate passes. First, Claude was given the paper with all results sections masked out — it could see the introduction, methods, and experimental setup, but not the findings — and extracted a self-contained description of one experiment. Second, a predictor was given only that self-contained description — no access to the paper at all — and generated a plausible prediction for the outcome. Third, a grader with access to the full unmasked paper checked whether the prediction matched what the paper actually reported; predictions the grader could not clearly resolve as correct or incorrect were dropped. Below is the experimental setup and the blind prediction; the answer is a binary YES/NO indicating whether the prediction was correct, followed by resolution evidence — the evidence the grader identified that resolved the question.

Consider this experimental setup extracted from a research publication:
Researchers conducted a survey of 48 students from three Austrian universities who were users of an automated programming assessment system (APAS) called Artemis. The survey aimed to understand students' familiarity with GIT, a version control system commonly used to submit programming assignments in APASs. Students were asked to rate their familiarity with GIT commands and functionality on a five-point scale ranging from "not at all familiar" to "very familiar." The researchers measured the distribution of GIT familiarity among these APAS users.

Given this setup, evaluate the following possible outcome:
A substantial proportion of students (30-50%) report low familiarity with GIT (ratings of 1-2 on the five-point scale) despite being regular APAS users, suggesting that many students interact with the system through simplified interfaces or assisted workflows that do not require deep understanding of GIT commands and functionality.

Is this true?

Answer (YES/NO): NO